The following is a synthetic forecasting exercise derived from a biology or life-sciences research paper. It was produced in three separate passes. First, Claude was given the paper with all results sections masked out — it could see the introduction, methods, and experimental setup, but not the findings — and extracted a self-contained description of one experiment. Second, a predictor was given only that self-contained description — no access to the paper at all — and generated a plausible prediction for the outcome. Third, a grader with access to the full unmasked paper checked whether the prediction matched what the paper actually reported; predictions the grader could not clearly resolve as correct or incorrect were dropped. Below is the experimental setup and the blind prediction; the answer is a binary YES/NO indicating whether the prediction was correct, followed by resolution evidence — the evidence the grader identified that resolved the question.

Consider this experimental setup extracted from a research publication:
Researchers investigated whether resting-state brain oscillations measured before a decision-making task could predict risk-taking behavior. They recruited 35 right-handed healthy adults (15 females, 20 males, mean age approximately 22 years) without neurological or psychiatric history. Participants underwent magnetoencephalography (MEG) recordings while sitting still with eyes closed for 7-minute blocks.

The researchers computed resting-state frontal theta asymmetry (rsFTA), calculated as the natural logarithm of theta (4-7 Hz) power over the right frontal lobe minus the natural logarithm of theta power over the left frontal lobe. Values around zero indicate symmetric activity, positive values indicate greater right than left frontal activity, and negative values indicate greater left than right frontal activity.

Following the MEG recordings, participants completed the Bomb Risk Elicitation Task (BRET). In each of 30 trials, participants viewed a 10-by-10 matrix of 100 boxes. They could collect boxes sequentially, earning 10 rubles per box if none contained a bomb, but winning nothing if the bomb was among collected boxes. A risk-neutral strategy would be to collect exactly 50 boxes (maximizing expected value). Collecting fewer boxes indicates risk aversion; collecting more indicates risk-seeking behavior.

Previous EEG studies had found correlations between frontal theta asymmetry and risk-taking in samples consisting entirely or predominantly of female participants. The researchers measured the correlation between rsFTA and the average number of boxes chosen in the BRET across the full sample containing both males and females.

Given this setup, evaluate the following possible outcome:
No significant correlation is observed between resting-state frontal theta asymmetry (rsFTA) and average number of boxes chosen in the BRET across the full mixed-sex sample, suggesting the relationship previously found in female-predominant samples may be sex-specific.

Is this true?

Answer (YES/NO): YES